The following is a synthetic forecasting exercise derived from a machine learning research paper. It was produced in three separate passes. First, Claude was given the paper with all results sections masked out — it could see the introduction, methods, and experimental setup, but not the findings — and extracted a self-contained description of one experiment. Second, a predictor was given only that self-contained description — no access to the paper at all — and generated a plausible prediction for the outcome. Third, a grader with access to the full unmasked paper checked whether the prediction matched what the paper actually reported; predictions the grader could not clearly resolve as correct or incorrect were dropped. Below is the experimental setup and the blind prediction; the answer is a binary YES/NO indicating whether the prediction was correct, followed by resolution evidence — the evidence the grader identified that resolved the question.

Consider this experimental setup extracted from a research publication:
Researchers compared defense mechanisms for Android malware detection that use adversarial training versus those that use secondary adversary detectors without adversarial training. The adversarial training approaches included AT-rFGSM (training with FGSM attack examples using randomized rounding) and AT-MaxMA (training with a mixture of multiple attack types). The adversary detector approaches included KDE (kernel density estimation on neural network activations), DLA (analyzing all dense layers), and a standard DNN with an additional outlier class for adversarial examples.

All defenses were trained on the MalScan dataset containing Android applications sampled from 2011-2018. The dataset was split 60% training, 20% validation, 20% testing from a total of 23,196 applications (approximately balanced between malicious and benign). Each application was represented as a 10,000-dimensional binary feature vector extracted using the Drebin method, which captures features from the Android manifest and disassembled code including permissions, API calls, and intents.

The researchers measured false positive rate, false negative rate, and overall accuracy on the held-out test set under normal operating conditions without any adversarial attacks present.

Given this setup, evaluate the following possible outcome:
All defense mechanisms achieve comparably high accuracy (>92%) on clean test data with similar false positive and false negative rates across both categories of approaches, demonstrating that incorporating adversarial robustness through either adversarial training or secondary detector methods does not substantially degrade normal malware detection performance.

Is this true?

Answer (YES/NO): NO